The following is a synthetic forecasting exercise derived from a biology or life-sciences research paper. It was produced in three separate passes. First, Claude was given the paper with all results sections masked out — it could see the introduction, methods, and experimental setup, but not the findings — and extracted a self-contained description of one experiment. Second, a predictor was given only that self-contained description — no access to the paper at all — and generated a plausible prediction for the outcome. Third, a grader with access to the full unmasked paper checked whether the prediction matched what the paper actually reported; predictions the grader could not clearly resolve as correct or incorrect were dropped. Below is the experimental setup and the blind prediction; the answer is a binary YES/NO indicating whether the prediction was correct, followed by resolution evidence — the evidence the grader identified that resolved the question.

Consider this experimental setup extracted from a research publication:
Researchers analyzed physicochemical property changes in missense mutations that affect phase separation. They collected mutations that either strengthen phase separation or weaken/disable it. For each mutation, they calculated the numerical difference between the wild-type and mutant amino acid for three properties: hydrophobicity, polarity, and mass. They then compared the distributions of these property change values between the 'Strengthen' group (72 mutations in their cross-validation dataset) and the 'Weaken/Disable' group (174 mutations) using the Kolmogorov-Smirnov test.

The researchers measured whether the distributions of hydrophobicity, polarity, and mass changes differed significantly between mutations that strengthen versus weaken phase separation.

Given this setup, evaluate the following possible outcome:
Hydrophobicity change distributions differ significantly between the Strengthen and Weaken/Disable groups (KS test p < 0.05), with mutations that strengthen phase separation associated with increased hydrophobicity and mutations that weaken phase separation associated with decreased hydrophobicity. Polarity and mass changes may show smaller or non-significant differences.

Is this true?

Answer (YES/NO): NO